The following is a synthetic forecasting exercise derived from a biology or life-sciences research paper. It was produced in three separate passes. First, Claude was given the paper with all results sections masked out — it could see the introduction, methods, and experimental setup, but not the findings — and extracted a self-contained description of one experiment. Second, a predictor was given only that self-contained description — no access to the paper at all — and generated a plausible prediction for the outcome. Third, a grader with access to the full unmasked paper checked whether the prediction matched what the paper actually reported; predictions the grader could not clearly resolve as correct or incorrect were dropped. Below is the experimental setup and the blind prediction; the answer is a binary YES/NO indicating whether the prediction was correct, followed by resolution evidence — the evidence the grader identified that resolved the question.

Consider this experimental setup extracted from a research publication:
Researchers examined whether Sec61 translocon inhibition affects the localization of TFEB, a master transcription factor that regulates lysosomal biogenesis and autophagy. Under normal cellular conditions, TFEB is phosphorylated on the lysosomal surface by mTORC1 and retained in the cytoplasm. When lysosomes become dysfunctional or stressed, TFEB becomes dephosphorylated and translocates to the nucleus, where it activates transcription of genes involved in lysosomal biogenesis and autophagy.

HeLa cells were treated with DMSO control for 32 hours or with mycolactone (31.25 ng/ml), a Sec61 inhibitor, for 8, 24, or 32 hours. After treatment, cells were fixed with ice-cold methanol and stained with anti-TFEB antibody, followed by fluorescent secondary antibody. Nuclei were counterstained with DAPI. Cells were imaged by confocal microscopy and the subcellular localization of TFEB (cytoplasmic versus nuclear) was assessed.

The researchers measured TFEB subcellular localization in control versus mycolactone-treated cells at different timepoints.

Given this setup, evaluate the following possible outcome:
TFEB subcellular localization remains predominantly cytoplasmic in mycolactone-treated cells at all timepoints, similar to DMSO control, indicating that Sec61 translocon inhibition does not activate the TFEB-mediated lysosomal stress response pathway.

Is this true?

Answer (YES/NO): NO